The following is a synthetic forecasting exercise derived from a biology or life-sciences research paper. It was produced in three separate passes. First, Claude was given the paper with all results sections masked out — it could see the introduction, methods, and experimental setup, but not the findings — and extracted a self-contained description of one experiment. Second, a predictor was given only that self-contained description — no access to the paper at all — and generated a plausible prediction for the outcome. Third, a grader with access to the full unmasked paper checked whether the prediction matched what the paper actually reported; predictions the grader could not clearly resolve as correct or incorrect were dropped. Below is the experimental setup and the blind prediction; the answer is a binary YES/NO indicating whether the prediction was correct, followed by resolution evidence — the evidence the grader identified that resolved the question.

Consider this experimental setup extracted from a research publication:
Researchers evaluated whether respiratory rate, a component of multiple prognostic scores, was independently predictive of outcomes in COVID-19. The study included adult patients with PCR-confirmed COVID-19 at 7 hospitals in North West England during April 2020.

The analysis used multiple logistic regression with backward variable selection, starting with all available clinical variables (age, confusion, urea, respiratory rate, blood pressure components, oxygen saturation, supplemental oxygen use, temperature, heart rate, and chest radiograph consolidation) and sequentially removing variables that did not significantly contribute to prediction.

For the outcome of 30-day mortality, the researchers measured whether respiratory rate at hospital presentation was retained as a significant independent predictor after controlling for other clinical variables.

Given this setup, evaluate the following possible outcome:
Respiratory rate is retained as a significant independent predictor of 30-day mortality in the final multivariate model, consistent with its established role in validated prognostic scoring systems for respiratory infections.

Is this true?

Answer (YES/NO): YES